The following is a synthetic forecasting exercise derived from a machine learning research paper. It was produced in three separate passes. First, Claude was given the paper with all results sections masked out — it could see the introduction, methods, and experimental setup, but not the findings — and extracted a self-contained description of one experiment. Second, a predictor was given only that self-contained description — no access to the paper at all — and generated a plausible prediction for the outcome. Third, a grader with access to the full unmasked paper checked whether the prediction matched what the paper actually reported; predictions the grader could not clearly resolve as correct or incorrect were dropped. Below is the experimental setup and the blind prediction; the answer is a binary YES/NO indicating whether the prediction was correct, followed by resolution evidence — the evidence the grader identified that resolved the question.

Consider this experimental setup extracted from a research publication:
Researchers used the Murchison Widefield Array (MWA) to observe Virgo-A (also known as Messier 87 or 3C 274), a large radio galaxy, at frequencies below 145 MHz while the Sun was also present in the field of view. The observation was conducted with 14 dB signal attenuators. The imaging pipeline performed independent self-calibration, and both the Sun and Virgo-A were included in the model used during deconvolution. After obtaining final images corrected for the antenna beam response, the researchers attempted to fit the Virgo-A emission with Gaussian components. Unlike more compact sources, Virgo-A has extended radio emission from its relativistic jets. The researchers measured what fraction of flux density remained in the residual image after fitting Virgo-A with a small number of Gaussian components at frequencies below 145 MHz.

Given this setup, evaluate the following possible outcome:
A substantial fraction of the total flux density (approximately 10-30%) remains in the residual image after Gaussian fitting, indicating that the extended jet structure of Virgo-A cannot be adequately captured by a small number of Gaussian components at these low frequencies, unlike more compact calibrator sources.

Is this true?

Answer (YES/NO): NO